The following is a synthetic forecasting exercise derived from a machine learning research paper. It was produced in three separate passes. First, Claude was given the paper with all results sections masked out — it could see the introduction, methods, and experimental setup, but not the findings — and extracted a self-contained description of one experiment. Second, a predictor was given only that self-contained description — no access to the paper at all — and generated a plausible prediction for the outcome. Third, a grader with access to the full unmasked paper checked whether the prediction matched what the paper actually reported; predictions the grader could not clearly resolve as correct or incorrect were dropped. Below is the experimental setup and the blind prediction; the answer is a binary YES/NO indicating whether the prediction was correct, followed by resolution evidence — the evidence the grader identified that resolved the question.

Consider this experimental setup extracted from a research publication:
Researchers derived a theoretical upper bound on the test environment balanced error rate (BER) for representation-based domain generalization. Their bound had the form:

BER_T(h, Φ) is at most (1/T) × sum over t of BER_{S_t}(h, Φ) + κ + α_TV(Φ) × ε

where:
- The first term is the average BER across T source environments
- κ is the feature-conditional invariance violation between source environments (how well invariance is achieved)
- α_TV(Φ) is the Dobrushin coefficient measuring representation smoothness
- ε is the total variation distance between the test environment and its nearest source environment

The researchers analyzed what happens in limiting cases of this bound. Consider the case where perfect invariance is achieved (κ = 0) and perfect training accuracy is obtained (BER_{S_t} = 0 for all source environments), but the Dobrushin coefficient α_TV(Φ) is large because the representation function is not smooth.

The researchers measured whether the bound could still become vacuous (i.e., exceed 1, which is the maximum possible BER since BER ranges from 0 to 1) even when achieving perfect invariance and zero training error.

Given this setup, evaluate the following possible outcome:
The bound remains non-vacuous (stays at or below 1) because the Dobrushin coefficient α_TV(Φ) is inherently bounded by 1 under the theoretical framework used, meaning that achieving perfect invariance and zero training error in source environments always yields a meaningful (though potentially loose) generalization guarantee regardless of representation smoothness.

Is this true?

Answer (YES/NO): NO